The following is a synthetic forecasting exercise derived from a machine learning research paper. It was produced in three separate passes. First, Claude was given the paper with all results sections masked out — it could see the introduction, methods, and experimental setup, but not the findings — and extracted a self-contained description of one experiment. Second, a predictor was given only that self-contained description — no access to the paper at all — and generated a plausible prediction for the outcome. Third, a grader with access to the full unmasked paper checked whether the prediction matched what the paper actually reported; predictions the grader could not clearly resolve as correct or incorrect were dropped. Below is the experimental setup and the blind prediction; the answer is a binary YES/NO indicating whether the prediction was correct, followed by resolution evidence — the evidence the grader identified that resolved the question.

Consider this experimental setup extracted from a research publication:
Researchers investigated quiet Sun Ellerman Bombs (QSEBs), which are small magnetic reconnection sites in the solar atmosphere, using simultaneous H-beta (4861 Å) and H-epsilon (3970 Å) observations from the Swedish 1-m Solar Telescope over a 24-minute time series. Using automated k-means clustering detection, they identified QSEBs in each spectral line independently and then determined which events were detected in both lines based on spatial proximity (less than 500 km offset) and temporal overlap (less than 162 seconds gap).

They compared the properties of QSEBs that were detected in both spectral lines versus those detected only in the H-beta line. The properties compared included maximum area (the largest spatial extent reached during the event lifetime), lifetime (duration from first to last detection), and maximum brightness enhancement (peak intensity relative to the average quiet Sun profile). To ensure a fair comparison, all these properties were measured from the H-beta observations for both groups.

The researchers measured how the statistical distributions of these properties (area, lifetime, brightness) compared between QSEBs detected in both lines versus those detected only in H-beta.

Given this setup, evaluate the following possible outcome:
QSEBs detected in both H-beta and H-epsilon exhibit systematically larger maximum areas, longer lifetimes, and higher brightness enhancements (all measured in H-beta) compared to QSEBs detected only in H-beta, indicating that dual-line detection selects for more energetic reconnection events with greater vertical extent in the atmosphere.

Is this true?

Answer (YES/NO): NO